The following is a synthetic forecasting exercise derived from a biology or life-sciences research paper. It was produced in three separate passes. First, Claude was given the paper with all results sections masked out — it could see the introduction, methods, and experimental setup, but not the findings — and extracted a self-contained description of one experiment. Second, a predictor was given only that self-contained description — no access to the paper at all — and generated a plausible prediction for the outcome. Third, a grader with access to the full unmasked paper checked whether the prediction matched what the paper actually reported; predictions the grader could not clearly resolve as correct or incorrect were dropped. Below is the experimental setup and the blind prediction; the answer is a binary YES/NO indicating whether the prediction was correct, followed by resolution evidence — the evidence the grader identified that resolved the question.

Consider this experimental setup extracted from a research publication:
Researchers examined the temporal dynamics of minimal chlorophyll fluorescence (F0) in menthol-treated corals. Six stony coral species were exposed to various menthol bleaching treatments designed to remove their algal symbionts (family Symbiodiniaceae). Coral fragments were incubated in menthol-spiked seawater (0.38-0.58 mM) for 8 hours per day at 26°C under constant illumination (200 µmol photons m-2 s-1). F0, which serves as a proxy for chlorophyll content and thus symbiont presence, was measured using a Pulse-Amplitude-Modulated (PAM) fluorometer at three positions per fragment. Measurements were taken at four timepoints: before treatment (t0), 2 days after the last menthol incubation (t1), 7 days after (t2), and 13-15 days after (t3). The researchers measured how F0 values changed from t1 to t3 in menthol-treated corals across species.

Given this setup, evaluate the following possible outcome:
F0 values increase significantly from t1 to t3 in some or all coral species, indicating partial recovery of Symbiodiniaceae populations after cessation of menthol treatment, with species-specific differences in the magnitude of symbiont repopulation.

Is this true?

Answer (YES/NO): YES